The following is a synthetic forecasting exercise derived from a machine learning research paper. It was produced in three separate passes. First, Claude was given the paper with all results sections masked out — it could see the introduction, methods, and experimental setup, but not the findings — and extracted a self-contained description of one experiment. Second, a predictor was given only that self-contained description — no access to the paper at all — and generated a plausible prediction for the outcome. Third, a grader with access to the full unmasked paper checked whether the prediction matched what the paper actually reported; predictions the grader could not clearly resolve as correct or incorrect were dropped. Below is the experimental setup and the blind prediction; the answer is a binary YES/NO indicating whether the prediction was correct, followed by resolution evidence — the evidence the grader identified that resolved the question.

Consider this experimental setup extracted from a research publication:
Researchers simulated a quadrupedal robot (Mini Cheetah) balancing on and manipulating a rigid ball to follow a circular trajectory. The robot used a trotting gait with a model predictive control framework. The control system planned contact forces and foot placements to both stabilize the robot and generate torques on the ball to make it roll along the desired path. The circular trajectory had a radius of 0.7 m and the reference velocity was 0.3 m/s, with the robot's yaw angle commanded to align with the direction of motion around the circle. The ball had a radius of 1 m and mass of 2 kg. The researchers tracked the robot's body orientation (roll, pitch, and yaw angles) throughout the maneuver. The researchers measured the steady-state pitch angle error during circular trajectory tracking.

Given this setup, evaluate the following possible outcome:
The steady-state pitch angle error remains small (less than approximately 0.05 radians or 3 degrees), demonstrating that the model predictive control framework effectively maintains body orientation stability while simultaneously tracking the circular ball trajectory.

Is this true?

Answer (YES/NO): NO